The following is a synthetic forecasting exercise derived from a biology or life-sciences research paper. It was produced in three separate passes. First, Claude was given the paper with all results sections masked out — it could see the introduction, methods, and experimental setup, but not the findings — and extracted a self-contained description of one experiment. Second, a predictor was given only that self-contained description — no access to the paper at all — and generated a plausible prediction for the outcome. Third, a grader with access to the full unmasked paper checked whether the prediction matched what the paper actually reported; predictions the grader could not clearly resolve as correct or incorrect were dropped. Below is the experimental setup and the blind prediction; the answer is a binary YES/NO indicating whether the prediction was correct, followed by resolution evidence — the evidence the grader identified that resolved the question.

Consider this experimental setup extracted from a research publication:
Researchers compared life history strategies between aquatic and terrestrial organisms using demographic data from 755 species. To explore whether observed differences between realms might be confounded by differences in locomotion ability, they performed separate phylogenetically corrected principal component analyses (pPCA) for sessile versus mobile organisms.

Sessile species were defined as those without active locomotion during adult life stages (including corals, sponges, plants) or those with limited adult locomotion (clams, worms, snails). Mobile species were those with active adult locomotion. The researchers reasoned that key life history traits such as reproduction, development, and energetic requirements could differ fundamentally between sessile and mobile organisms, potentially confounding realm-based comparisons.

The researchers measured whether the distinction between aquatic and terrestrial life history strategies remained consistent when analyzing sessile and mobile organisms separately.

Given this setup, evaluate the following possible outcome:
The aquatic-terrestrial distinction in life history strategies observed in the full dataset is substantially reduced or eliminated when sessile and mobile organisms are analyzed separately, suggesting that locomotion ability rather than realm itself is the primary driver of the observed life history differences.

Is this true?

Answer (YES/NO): NO